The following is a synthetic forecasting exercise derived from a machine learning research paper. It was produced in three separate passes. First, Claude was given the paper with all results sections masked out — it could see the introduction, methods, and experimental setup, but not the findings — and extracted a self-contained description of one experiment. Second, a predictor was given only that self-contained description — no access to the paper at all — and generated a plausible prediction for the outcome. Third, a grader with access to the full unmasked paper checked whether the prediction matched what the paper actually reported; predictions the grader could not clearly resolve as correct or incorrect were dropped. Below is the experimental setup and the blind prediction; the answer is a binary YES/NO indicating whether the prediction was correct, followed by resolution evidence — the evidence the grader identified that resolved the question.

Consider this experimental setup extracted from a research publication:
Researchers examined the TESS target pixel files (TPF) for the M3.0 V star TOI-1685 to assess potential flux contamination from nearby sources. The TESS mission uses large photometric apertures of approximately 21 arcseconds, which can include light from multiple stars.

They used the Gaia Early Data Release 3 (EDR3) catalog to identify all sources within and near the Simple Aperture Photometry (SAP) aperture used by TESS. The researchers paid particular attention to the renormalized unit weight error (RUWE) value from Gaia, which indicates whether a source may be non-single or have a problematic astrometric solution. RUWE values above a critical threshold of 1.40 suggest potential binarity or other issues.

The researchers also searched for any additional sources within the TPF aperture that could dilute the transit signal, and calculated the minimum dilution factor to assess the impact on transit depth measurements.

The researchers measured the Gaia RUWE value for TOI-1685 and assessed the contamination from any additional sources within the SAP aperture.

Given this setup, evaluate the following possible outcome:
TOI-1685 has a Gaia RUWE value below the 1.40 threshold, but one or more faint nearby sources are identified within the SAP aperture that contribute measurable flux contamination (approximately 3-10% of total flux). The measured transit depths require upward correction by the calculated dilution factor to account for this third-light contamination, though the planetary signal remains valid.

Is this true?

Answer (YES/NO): NO